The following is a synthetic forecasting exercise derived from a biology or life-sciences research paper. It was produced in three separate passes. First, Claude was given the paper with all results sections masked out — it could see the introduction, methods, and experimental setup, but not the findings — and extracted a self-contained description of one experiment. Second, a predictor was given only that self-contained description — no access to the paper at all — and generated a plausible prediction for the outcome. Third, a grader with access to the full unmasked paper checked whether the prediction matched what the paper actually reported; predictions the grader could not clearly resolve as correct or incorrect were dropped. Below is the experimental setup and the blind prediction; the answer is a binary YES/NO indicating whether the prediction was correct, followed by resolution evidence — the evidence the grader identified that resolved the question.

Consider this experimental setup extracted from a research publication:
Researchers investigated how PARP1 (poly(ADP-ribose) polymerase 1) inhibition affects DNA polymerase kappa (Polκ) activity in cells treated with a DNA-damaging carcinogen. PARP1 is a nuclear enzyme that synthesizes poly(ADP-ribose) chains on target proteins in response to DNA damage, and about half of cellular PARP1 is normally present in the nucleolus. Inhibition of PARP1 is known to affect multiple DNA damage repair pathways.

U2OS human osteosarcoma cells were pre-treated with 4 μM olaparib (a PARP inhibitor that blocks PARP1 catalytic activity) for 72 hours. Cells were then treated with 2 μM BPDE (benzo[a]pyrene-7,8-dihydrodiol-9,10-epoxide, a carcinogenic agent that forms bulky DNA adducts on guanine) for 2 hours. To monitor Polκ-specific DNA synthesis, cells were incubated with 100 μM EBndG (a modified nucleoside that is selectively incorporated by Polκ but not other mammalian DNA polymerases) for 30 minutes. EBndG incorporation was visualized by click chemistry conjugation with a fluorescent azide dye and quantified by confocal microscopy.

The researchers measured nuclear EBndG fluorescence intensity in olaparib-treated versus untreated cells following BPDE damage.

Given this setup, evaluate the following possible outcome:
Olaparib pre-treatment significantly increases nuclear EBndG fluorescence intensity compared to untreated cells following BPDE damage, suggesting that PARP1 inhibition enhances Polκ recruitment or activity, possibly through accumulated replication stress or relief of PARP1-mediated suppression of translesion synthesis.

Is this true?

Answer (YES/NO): NO